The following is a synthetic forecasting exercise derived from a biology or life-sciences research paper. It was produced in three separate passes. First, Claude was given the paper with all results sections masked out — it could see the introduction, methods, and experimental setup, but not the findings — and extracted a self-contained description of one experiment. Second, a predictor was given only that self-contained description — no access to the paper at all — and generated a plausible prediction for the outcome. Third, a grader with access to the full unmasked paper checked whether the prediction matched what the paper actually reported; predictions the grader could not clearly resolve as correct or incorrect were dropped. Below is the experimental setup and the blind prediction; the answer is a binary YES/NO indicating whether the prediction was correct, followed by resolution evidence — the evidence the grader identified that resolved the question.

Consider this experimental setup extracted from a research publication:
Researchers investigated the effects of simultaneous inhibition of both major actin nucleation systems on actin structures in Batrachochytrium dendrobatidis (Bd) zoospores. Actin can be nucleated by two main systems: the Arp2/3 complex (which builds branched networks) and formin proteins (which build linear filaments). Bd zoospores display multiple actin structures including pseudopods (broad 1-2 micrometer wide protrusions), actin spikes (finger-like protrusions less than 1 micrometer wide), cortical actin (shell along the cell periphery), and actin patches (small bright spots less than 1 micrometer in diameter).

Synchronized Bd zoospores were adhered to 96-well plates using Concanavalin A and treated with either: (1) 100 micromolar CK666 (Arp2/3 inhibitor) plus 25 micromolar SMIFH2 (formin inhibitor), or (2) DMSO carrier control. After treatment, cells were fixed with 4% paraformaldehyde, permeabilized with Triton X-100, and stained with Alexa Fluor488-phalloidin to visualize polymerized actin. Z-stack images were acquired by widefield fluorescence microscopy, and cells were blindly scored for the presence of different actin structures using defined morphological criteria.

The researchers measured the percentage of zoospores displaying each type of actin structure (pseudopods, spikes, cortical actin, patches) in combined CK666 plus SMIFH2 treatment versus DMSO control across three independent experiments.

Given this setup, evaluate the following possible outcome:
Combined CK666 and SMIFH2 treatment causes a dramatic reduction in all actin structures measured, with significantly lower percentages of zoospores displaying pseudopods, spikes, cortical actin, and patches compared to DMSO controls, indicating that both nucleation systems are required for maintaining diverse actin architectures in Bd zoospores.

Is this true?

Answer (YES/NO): NO